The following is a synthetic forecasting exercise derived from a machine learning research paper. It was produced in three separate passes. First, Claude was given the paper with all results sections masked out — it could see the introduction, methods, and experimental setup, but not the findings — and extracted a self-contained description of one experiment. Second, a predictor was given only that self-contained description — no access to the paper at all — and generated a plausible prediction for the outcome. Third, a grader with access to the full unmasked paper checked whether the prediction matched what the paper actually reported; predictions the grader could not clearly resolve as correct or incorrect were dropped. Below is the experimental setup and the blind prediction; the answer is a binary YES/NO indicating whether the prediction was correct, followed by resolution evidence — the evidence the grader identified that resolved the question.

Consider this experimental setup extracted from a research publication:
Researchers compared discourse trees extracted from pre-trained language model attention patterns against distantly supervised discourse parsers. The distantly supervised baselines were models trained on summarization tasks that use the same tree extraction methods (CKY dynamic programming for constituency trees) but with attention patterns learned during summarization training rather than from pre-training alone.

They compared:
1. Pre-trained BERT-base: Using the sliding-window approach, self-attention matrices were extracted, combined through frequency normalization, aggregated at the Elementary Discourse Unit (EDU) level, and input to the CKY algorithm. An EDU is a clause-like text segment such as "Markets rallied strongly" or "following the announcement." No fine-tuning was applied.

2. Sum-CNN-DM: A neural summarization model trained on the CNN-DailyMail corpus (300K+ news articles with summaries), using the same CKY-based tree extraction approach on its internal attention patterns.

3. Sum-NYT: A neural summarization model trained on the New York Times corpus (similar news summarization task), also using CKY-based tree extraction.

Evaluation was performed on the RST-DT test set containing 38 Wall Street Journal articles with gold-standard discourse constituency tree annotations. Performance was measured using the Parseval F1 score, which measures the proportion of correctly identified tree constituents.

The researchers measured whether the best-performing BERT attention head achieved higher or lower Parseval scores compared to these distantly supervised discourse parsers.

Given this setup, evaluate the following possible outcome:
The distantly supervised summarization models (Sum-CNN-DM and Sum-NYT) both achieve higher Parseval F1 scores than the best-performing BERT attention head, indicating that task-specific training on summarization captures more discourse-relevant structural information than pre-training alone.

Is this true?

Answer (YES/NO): NO